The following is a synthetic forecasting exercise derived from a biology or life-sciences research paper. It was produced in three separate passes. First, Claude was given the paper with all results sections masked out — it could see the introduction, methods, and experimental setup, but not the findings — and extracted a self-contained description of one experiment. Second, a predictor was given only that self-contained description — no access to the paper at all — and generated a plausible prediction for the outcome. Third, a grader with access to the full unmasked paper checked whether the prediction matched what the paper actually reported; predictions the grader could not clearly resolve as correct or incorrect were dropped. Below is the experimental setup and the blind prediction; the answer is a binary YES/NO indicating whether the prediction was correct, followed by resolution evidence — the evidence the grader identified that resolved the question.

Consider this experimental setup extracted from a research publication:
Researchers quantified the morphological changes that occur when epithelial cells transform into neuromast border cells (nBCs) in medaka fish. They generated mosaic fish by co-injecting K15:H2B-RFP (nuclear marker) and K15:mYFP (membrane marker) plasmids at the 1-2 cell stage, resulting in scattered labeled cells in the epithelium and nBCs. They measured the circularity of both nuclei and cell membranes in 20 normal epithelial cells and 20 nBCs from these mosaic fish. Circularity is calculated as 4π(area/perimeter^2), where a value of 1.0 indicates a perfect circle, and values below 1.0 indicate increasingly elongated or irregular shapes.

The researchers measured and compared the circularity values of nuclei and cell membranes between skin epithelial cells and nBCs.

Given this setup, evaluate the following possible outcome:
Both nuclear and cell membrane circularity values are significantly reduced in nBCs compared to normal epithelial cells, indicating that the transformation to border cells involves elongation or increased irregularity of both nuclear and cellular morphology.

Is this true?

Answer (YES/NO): YES